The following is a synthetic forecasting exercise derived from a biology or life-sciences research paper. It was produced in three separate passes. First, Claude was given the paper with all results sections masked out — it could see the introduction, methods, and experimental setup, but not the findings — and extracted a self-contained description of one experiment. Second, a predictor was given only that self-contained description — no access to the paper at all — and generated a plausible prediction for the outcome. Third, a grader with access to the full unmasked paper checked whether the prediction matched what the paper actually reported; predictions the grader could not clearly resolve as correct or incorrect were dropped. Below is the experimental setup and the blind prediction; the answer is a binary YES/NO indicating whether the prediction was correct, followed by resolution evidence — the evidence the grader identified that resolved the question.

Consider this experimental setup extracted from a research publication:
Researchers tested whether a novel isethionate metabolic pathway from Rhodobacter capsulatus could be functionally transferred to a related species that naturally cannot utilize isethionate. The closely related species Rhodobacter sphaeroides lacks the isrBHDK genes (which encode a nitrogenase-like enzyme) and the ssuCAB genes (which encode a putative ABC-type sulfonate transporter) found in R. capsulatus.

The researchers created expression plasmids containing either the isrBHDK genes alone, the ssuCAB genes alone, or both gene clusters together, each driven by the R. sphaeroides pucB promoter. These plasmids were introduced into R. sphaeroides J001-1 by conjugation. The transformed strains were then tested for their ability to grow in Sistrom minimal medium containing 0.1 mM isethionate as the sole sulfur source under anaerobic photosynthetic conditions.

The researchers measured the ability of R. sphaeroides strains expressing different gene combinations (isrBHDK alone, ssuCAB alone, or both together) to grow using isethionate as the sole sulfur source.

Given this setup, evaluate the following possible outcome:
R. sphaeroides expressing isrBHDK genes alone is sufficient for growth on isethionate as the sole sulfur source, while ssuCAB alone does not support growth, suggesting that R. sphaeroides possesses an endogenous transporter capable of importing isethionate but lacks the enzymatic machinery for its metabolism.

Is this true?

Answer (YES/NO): NO